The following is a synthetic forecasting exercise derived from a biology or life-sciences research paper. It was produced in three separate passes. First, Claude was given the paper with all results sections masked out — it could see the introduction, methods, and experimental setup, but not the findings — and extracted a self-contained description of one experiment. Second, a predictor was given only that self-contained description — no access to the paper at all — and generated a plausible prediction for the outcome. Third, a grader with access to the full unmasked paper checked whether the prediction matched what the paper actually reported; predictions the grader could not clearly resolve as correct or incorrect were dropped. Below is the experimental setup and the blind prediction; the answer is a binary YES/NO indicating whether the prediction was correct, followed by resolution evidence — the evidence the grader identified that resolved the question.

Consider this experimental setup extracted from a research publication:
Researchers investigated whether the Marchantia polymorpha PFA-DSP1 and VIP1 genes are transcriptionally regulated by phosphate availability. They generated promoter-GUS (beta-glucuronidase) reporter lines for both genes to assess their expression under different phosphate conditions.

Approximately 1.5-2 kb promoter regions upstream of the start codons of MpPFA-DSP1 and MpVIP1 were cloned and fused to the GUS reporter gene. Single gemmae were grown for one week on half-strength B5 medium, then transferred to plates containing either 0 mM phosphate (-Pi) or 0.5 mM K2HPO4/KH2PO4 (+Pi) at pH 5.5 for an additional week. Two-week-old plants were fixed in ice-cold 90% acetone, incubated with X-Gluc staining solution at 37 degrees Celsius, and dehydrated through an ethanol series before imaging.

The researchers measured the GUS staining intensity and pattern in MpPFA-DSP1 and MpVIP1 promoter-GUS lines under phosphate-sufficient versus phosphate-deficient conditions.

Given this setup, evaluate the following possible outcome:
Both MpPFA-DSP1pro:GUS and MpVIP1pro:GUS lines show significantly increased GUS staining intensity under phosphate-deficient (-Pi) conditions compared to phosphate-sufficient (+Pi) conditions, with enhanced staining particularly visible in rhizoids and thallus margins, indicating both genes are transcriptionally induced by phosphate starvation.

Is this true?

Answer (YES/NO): NO